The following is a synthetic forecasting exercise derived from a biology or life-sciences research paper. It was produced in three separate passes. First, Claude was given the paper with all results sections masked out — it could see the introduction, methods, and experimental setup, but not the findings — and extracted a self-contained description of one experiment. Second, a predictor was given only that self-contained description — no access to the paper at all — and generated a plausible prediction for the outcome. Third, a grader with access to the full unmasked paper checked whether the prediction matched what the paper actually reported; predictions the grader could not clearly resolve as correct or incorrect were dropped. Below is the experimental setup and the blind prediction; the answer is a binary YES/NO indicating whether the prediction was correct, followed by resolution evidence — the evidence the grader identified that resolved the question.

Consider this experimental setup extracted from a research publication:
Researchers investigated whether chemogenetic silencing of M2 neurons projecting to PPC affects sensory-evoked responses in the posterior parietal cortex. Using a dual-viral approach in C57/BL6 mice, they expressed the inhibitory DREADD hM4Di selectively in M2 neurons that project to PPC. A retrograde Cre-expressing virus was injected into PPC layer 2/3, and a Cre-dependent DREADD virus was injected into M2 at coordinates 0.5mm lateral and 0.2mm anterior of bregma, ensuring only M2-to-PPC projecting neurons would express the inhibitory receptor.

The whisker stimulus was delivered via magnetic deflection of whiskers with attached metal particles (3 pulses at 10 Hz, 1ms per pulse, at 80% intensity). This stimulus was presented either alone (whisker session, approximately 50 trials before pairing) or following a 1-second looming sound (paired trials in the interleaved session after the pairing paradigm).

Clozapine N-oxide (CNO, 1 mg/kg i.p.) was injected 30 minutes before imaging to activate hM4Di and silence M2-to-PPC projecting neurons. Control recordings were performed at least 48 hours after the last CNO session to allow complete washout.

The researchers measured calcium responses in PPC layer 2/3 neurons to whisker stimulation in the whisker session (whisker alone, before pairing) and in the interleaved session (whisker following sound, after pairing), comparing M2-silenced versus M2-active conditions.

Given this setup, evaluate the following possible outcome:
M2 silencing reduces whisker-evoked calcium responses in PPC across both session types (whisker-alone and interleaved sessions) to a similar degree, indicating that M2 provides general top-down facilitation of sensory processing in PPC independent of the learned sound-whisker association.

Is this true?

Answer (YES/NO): NO